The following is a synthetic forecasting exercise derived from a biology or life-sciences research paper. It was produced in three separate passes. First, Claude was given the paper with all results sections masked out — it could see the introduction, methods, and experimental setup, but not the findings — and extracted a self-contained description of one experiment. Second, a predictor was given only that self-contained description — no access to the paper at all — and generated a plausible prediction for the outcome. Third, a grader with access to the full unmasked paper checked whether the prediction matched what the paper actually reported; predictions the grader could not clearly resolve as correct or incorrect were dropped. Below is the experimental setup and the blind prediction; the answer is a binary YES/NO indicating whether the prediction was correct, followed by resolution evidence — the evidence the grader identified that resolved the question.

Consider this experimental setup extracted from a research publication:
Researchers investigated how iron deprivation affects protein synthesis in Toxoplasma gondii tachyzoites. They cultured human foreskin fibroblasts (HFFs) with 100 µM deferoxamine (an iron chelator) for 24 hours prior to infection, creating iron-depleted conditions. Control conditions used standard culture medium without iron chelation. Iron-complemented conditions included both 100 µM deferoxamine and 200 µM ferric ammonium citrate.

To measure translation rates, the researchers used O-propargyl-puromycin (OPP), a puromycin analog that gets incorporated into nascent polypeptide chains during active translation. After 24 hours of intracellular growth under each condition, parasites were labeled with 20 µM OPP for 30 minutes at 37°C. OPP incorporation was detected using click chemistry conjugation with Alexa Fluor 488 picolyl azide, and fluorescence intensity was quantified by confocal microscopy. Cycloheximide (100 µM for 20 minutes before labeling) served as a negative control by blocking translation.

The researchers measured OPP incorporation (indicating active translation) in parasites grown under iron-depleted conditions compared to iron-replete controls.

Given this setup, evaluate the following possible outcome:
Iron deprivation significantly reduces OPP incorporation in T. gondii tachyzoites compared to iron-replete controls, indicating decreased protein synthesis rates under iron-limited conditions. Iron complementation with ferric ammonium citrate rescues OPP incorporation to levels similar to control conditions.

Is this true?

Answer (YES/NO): YES